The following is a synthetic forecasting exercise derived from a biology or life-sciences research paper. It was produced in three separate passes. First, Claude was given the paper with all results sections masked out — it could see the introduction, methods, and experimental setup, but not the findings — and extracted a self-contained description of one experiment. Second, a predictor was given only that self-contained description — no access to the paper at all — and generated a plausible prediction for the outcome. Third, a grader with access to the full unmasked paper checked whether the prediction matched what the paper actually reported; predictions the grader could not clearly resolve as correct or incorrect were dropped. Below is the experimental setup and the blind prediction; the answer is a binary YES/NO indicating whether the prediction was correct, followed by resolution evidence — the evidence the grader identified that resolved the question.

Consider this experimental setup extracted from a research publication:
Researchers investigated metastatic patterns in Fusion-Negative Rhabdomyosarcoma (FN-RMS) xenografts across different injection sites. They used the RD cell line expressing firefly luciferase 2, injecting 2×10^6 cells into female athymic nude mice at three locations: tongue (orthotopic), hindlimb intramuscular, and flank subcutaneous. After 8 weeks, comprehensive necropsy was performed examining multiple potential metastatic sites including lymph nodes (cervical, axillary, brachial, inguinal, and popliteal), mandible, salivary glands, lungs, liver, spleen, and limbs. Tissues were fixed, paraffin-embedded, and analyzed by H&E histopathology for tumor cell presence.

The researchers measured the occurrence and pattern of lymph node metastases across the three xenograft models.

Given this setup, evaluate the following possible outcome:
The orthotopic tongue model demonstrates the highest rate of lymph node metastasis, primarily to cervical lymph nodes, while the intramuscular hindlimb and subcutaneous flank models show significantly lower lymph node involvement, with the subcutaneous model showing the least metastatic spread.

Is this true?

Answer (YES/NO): YES